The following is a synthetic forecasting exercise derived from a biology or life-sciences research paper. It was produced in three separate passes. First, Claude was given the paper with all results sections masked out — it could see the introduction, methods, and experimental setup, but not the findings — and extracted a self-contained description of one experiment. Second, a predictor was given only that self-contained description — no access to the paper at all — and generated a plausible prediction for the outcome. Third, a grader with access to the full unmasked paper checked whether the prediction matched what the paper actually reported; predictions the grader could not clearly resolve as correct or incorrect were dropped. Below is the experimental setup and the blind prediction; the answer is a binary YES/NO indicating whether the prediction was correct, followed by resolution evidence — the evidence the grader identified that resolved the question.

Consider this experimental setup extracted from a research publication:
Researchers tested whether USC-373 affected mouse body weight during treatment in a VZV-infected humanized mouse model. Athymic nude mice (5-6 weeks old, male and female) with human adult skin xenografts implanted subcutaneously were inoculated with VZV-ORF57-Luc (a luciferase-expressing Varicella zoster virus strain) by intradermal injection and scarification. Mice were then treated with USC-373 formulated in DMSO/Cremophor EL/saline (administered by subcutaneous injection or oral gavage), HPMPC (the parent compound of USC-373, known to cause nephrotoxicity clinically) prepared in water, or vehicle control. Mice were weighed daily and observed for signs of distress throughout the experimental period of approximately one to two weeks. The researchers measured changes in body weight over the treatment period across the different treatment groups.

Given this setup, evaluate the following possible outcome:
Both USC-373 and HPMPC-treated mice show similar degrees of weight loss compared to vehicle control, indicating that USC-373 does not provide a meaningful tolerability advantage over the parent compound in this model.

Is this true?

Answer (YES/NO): NO